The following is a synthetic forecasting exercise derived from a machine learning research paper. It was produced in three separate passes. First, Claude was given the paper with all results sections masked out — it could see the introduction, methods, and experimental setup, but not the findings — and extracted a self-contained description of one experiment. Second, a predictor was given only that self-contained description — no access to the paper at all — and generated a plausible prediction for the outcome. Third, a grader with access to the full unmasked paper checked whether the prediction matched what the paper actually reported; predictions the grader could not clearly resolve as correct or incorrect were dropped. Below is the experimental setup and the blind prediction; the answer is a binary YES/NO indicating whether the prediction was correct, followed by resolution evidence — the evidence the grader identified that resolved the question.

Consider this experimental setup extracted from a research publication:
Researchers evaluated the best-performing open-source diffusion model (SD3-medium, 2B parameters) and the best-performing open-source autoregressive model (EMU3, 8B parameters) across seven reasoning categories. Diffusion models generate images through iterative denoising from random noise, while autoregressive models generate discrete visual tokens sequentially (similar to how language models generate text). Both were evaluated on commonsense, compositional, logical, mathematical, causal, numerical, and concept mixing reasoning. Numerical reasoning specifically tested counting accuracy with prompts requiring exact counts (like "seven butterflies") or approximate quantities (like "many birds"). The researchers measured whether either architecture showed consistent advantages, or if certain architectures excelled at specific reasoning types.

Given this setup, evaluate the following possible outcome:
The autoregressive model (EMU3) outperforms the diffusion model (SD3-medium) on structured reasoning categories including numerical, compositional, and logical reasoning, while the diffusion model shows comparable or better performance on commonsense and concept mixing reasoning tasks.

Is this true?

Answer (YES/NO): NO